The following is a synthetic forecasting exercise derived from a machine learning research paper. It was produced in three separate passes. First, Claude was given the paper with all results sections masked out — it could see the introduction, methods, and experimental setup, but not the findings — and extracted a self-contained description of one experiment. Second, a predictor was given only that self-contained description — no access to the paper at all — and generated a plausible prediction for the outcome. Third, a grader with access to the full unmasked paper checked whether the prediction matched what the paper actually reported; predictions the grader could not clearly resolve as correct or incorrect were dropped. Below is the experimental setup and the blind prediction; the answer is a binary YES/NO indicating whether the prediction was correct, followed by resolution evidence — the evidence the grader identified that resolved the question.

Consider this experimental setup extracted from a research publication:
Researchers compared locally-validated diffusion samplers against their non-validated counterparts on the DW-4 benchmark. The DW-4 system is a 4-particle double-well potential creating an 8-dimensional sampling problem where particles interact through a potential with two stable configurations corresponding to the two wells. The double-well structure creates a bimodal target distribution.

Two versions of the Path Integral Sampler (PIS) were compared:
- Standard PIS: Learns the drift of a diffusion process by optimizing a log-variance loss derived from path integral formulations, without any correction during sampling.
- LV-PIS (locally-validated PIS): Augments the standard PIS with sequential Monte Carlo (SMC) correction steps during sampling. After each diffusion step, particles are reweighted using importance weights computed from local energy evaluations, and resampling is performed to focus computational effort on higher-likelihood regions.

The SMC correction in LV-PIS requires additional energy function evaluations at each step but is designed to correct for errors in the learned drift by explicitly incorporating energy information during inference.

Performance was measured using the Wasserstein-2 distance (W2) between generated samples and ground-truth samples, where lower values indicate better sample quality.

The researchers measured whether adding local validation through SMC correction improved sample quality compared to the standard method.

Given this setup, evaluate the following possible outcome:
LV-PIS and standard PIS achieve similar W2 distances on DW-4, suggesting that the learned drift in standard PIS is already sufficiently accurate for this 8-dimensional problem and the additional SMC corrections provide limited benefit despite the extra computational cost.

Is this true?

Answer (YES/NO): NO